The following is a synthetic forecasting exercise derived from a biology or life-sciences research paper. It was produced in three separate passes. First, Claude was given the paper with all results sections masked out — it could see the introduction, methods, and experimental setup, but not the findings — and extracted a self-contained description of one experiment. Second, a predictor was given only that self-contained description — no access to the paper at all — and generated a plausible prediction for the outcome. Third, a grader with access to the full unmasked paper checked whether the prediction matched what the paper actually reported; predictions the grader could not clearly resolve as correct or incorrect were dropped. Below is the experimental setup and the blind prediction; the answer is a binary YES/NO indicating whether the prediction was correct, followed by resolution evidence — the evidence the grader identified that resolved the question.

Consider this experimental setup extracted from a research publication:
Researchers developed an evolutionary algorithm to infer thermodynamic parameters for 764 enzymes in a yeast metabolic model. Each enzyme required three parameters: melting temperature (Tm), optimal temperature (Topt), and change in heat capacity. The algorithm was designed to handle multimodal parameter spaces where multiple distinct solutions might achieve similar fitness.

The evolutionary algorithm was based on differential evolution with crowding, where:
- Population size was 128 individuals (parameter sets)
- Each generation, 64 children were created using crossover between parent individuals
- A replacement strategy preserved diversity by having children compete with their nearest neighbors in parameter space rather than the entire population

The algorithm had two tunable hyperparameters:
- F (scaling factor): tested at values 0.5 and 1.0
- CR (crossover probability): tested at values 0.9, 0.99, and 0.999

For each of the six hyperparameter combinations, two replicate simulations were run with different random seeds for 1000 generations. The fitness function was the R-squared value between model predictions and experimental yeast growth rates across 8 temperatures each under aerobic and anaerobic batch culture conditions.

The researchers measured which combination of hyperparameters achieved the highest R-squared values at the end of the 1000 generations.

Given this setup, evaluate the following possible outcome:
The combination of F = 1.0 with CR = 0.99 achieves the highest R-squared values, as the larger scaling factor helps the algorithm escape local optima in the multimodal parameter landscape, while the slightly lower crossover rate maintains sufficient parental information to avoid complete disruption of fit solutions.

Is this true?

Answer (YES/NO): NO